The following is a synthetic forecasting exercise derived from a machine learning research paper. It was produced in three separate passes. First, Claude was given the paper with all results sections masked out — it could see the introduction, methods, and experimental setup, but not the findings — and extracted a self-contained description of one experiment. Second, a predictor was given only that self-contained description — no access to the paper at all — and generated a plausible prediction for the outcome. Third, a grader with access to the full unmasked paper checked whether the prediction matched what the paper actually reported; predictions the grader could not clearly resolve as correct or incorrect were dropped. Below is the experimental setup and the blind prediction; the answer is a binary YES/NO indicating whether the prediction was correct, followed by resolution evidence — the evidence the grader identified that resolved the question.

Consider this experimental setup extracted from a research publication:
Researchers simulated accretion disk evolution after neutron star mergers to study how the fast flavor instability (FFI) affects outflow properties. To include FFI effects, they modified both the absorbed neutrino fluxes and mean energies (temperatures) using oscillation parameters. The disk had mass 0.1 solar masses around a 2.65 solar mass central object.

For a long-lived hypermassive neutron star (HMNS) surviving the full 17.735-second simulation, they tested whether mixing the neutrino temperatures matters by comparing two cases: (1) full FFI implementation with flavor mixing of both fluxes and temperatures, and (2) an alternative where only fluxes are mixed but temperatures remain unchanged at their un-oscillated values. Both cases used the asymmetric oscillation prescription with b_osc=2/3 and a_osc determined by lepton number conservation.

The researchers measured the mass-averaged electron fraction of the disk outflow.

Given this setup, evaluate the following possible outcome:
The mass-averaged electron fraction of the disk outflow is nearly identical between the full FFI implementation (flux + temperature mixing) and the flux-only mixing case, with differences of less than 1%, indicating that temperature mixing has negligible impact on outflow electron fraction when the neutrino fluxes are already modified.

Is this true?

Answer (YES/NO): NO